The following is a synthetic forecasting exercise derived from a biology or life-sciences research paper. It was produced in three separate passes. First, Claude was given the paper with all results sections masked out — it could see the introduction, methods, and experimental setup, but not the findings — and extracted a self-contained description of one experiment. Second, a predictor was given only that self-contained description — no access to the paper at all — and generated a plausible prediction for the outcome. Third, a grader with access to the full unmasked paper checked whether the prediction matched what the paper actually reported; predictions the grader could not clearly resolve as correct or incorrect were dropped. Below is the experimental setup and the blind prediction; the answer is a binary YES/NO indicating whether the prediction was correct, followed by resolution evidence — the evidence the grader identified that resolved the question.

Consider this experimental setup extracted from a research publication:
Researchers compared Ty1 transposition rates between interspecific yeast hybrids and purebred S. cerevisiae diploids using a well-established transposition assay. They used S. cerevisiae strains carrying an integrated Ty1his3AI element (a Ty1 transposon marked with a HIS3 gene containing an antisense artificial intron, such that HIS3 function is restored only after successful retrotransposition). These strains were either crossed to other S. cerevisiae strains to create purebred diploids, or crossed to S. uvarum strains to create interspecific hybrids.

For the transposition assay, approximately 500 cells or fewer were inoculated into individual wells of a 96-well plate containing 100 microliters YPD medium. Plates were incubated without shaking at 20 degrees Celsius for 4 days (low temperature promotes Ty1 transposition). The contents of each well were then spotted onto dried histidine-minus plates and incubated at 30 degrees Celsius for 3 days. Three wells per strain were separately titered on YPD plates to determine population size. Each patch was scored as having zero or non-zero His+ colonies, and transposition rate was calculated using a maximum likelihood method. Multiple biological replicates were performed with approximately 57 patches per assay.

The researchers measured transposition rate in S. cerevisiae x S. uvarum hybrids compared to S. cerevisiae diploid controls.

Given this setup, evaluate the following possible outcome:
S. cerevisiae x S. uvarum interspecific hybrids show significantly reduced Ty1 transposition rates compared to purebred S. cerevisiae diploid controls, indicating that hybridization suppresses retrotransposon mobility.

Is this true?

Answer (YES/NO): NO